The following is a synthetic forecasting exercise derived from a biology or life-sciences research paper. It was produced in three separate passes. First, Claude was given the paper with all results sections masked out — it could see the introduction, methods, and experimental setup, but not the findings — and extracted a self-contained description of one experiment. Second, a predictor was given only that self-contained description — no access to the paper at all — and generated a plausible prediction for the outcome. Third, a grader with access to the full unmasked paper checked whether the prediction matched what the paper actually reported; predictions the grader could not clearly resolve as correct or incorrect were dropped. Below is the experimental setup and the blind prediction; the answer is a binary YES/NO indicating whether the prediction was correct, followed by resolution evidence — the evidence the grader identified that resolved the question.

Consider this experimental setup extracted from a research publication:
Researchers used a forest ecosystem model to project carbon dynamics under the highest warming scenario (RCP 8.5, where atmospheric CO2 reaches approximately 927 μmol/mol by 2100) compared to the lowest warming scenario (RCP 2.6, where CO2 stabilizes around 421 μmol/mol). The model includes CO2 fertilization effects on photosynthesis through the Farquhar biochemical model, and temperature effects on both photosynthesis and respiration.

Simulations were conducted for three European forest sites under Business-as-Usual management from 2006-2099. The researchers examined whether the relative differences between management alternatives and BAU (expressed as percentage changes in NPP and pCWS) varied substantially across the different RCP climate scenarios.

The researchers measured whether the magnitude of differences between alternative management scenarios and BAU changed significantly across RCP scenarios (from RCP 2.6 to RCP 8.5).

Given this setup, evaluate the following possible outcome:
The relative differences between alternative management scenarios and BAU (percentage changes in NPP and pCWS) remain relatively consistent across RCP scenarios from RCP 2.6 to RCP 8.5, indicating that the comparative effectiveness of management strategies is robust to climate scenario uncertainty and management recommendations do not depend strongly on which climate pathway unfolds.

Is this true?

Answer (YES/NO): YES